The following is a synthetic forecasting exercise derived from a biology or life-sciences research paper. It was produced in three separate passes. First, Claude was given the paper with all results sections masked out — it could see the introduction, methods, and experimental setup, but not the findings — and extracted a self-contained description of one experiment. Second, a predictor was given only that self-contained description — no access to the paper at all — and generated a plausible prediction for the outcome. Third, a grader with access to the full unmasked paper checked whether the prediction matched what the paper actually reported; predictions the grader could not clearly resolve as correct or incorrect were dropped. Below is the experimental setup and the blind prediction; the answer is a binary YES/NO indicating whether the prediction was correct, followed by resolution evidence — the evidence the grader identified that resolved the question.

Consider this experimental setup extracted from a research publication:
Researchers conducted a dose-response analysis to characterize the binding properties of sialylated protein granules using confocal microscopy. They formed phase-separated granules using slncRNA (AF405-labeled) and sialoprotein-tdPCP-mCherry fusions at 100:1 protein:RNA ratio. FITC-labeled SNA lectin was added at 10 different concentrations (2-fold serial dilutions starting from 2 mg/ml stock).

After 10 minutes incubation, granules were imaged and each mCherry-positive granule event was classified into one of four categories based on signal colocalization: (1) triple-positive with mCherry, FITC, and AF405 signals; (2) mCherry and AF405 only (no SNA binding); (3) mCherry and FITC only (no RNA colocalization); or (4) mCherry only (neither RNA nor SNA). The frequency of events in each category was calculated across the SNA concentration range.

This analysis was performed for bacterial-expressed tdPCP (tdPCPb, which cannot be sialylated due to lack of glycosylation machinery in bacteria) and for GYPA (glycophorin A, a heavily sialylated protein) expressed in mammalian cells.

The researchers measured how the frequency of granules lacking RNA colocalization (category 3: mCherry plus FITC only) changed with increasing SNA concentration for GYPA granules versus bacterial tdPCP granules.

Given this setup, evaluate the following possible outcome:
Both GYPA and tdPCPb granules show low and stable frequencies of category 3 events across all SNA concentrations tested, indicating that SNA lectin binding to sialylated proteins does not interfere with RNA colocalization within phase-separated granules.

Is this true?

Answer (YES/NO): NO